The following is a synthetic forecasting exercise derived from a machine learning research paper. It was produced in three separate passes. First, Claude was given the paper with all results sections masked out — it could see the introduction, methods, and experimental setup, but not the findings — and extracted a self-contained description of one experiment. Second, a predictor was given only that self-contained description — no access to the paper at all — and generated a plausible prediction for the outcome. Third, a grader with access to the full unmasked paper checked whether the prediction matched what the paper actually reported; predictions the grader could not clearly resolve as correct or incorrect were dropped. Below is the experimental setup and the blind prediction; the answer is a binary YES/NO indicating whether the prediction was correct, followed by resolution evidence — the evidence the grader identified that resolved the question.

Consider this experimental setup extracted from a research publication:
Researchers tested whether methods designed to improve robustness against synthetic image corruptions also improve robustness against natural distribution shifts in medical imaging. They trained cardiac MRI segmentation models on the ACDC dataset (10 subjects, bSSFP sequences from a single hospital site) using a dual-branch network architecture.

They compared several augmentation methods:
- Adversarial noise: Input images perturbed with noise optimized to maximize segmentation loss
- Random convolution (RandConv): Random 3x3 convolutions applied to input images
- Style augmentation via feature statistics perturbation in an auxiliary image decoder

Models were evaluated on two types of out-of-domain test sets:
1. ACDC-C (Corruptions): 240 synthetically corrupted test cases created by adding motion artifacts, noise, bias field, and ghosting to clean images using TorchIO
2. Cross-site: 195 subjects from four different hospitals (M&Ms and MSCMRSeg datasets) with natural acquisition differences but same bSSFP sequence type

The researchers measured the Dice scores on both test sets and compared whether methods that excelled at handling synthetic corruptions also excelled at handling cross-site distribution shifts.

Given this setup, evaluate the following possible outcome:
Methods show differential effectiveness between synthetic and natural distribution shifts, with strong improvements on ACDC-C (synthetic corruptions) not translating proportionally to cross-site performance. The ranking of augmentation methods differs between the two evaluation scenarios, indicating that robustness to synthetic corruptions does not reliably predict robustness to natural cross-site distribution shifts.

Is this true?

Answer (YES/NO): YES